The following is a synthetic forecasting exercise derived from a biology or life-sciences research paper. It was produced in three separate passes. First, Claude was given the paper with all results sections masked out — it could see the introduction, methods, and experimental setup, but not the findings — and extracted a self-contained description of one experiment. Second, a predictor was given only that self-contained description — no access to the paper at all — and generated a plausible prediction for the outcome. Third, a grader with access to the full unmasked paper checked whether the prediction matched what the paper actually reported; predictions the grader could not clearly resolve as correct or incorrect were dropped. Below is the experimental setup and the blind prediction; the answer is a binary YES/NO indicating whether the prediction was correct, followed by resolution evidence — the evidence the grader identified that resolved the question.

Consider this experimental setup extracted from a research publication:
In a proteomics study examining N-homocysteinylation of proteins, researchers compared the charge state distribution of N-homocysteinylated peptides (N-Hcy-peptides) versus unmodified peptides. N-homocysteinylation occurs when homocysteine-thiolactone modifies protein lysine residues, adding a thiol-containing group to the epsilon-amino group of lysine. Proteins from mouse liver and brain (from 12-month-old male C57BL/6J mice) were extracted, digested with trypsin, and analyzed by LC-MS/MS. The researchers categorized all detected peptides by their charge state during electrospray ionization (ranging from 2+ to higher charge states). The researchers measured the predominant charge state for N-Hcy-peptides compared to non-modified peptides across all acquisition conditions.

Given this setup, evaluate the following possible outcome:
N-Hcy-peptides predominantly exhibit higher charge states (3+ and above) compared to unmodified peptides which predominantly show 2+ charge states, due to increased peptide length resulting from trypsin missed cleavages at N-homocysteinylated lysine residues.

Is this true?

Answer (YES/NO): YES